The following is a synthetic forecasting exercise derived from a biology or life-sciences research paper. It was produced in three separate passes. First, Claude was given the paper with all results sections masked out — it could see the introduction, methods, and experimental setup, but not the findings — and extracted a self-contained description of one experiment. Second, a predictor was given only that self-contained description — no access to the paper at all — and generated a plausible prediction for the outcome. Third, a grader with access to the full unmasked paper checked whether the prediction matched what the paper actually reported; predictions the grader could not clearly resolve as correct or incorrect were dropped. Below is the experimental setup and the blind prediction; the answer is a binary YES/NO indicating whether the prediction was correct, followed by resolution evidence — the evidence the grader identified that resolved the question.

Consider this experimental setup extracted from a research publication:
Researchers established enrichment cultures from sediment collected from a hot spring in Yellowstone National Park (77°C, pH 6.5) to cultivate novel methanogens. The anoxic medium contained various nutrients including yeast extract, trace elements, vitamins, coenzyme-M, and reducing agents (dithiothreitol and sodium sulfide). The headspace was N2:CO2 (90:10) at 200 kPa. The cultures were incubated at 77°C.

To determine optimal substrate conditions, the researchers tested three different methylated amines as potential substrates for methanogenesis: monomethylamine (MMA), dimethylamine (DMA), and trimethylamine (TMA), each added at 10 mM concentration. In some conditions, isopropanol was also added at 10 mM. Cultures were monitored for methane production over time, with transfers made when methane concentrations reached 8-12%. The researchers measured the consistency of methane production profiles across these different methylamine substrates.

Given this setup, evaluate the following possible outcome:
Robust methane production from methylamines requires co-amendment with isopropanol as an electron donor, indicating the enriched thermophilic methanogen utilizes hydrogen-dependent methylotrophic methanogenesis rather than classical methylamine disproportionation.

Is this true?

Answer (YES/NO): NO